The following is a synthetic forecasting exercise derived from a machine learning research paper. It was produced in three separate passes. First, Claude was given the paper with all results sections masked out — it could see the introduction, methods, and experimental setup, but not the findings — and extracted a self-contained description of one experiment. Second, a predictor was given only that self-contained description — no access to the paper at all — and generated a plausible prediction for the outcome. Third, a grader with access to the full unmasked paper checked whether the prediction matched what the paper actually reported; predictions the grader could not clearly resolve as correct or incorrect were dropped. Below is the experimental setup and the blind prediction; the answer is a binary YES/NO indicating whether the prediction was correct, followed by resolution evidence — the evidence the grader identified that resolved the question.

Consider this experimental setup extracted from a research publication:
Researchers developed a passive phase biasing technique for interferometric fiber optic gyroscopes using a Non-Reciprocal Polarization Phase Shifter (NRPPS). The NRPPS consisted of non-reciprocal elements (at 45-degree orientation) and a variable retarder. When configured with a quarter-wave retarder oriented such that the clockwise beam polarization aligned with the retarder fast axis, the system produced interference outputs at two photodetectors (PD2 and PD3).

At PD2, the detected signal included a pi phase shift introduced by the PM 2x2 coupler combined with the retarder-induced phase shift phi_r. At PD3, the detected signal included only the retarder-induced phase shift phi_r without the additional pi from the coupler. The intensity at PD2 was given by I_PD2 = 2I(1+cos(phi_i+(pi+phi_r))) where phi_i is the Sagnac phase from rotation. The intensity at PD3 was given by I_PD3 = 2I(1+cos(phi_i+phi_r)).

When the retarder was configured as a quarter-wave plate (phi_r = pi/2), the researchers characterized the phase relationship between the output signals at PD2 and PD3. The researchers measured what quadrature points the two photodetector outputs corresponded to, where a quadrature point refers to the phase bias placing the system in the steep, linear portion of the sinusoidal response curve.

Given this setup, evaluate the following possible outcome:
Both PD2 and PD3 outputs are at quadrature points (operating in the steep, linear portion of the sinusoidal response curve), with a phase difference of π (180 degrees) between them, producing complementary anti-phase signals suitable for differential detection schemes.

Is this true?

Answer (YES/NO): YES